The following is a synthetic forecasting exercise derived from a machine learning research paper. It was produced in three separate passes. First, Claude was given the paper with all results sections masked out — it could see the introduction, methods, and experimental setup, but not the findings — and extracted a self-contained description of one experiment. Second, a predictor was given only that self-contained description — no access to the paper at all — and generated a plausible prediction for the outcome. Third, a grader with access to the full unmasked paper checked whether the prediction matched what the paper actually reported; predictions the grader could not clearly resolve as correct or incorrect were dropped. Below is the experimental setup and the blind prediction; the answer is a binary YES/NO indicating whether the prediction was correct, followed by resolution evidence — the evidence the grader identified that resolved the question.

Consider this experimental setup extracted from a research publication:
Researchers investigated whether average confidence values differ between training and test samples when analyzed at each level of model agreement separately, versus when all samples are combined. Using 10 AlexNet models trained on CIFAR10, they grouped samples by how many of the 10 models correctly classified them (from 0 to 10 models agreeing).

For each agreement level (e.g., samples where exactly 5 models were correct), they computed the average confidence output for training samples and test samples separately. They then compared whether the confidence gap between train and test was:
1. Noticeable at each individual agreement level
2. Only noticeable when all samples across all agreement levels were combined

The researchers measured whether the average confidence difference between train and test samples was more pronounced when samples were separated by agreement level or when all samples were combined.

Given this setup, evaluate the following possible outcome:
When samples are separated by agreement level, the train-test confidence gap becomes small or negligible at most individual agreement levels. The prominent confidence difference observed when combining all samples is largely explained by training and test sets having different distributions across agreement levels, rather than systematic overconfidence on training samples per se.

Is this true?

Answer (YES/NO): YES